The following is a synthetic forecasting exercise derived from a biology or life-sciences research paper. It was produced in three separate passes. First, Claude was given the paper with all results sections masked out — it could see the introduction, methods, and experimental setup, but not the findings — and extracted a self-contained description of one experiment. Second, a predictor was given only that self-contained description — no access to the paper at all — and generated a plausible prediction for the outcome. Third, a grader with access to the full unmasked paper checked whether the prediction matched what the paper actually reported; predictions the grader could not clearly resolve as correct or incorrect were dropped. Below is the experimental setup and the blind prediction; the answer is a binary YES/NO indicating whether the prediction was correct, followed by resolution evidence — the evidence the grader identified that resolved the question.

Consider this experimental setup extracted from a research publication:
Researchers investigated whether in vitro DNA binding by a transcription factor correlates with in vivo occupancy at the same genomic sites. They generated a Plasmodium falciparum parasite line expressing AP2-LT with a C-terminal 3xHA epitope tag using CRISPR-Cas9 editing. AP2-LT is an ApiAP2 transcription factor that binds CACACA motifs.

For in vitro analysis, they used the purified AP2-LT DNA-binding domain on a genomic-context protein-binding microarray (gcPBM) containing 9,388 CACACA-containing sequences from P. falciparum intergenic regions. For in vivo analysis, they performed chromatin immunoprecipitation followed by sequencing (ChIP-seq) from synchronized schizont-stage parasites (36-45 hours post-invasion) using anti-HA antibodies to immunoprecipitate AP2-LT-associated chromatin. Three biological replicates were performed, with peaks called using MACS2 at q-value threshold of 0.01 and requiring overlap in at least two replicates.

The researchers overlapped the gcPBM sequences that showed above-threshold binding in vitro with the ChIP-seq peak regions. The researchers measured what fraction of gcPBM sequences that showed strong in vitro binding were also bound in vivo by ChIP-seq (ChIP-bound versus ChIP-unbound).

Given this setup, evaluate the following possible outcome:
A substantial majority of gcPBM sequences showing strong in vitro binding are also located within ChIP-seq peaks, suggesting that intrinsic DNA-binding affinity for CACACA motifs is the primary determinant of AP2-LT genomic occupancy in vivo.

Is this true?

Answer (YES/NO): NO